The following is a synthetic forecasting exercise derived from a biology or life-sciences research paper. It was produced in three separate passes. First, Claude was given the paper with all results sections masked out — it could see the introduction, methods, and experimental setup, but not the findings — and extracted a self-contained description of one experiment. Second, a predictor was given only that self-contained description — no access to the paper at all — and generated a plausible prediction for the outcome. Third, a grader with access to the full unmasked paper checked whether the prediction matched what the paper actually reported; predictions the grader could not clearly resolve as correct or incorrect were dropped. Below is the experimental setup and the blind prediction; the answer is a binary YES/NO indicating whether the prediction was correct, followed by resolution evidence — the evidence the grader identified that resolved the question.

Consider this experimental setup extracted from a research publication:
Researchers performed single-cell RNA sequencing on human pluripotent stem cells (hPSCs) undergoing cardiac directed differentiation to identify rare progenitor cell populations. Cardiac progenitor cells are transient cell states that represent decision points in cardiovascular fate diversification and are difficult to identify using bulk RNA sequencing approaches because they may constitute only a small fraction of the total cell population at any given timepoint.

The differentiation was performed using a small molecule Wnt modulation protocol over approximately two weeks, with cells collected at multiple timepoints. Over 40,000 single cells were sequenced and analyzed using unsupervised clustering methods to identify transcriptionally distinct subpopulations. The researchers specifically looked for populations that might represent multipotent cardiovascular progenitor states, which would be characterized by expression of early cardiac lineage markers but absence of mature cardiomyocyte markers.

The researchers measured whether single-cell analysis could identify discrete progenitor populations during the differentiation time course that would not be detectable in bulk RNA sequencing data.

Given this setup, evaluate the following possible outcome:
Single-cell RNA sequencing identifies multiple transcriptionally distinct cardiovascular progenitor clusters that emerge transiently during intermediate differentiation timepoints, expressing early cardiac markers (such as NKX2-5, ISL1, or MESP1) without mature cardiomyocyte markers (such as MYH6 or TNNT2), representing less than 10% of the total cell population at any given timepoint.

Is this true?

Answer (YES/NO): NO